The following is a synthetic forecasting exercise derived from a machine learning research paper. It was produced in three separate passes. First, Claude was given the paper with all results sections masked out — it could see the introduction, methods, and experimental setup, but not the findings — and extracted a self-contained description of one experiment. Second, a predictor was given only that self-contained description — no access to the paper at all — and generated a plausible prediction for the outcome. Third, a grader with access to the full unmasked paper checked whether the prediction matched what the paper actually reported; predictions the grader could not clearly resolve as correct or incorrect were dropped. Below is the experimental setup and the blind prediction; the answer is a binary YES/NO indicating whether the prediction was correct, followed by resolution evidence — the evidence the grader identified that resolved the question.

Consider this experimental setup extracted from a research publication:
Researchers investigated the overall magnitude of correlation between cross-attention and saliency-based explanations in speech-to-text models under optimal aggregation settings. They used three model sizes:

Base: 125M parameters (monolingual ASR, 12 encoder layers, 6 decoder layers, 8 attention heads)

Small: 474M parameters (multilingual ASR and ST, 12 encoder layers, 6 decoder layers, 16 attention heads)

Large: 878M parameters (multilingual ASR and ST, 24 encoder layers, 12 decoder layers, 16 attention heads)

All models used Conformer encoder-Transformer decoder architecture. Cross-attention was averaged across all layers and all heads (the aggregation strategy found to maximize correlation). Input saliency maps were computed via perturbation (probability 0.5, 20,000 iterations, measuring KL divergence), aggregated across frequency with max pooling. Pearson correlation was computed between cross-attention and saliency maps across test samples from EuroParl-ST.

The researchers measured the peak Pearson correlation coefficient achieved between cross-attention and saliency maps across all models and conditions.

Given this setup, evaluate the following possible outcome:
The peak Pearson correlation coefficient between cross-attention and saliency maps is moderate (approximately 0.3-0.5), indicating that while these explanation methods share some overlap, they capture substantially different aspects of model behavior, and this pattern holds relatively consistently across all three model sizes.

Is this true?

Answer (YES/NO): NO